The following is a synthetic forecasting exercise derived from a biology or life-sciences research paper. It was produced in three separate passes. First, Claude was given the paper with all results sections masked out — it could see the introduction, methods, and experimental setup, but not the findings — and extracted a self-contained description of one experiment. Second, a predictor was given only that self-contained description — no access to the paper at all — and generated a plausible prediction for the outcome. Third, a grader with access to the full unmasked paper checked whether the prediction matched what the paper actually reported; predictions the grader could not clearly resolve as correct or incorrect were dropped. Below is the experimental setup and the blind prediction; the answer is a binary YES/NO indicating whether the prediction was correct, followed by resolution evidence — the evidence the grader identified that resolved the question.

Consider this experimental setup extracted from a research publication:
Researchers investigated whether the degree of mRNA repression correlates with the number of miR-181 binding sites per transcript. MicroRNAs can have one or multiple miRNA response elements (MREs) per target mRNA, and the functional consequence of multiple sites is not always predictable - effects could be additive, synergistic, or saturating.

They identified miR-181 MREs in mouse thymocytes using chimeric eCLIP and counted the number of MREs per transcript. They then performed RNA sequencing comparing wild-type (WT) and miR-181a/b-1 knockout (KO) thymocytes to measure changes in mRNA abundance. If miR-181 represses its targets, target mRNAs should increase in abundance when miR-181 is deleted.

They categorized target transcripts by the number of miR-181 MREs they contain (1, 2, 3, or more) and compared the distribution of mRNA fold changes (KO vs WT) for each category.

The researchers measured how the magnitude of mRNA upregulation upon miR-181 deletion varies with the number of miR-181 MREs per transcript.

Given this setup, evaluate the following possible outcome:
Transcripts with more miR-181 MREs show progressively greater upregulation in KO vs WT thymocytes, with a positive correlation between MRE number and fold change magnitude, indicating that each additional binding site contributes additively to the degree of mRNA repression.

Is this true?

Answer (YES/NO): YES